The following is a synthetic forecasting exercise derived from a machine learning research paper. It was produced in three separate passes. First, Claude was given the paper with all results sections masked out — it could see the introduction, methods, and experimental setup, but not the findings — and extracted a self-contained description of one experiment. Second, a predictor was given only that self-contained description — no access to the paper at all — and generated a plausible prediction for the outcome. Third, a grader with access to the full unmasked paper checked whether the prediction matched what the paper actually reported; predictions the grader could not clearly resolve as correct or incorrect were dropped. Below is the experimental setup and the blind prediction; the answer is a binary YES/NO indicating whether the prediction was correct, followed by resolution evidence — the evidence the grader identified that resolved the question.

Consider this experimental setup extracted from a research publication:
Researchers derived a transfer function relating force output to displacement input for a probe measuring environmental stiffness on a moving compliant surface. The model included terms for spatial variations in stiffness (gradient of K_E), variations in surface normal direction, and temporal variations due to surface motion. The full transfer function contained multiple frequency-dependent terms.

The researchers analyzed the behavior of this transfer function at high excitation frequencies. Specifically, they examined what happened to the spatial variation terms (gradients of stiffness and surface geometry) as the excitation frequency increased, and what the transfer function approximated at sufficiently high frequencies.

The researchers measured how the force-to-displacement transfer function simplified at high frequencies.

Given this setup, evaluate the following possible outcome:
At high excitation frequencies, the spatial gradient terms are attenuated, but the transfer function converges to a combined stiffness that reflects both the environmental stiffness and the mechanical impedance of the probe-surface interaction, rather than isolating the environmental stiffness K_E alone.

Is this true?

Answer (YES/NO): NO